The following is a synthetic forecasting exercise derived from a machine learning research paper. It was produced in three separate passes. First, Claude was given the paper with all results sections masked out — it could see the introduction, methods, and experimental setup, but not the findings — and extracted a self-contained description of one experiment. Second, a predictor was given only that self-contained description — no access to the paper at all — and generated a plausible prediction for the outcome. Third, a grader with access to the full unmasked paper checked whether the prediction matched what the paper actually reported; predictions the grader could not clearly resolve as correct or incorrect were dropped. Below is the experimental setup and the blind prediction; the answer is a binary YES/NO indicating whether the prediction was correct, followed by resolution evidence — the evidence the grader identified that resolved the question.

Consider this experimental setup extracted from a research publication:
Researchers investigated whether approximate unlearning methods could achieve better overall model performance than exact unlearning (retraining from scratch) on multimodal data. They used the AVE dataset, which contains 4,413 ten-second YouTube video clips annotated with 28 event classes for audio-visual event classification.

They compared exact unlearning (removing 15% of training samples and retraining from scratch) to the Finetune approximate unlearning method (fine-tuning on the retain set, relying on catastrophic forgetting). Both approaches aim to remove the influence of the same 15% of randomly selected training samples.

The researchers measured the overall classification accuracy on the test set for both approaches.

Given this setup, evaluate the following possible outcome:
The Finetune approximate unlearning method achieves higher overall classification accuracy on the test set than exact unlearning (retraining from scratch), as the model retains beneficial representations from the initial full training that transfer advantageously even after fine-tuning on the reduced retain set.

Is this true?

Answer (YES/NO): YES